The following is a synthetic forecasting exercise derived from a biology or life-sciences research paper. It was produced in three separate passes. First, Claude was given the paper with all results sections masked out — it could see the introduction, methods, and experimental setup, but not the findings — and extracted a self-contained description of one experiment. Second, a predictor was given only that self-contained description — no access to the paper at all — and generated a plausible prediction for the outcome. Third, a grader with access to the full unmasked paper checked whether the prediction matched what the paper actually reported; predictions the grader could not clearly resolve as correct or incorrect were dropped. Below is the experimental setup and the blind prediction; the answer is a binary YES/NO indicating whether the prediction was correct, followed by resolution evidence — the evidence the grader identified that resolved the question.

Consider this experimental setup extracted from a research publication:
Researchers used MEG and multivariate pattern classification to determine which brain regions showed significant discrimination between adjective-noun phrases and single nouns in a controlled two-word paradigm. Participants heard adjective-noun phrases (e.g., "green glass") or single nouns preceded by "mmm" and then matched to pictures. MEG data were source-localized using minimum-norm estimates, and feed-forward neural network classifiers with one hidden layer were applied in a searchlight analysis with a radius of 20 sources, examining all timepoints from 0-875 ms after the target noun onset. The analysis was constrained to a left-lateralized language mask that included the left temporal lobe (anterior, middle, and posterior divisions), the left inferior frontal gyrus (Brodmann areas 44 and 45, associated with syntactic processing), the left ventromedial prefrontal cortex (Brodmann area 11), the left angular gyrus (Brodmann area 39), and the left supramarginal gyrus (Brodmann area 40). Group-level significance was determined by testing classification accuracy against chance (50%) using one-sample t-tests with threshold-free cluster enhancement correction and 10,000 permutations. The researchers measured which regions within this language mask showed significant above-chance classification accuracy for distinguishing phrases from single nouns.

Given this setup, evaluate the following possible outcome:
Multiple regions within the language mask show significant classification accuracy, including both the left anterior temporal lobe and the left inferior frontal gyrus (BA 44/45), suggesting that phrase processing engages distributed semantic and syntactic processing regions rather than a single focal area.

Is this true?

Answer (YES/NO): NO